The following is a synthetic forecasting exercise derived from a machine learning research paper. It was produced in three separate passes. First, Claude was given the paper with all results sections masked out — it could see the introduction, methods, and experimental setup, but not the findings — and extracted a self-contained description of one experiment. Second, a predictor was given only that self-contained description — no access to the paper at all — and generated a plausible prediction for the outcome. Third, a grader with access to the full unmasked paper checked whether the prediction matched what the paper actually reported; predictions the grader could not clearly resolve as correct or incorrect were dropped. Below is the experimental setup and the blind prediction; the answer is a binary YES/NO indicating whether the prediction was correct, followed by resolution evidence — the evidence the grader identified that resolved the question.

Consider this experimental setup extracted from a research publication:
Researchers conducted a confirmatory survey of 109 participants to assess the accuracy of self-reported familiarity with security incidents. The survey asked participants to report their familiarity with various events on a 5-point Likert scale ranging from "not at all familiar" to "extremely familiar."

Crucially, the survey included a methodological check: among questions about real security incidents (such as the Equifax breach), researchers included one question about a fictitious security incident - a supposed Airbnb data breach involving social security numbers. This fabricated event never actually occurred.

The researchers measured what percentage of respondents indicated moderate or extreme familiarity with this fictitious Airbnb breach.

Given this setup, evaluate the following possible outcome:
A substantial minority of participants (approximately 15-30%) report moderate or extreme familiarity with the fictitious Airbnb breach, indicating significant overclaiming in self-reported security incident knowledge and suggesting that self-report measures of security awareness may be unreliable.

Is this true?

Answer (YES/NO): NO